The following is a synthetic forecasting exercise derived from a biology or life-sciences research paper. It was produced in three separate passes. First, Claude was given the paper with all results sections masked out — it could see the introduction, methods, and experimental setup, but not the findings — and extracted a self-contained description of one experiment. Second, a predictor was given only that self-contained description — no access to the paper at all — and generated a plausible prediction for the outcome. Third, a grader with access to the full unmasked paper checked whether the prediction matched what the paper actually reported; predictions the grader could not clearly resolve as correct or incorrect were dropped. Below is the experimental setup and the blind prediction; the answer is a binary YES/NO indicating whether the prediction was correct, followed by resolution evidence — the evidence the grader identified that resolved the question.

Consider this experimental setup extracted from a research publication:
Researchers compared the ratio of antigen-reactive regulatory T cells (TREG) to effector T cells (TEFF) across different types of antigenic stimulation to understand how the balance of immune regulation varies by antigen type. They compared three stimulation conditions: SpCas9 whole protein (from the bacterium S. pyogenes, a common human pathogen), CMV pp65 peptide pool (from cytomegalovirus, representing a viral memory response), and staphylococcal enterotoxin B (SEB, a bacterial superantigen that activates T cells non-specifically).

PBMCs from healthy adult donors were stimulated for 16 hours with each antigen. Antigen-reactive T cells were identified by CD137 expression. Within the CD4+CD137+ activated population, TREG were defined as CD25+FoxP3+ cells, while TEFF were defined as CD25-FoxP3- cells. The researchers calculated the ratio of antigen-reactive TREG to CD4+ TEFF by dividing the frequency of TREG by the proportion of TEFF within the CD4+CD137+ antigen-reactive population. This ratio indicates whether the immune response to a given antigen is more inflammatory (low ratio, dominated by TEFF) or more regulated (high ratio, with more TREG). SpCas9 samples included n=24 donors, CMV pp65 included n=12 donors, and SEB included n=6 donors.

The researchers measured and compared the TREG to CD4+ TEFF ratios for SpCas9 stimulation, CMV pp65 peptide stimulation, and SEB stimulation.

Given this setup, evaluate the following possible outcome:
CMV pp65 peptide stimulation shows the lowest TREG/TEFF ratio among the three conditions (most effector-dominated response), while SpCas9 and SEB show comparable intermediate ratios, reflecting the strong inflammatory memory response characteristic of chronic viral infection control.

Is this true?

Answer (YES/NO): NO